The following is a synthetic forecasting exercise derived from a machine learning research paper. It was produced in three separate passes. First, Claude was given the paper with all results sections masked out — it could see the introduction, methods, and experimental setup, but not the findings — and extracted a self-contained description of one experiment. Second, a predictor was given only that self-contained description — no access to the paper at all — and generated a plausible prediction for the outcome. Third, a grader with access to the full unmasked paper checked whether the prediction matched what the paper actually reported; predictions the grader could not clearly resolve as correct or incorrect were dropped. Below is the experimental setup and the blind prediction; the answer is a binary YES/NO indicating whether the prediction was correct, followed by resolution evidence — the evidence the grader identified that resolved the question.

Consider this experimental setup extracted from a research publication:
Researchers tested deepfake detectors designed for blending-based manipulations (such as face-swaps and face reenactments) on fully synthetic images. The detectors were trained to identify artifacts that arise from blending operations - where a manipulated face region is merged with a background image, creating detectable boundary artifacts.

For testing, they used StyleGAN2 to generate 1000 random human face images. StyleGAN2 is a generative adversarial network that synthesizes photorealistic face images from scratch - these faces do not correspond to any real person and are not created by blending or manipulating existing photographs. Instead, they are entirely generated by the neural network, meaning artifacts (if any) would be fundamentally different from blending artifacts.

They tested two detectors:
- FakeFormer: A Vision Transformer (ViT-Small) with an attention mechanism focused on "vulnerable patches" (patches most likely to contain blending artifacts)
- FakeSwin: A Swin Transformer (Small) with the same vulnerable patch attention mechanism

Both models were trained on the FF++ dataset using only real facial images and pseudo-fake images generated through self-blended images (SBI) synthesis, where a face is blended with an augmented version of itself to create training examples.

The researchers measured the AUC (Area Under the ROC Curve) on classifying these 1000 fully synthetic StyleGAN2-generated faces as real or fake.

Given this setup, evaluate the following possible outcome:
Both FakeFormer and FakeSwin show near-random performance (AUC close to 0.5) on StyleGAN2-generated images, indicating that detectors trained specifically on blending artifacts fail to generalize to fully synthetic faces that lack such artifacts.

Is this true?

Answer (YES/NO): NO